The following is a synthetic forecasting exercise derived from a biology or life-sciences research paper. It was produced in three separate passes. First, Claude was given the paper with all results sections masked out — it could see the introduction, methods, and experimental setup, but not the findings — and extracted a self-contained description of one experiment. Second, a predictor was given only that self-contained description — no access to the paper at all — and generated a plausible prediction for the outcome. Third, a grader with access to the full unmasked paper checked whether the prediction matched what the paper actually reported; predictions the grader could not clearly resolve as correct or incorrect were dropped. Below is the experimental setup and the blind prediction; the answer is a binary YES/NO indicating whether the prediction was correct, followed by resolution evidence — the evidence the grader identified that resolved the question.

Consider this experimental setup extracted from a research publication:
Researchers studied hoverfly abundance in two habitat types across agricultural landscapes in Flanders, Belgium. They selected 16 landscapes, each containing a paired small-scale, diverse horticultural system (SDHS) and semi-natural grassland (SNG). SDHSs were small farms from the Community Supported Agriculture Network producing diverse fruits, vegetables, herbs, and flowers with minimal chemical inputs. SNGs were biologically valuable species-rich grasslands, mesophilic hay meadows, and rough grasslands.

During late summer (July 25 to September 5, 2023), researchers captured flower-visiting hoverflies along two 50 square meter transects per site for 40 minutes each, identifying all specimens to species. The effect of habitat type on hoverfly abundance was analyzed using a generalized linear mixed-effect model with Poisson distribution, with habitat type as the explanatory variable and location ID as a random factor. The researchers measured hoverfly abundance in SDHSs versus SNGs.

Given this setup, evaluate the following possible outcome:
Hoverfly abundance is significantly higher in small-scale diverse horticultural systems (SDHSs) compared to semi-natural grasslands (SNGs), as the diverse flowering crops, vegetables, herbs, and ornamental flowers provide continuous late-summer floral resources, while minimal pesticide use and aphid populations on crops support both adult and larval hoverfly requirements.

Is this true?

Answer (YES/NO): NO